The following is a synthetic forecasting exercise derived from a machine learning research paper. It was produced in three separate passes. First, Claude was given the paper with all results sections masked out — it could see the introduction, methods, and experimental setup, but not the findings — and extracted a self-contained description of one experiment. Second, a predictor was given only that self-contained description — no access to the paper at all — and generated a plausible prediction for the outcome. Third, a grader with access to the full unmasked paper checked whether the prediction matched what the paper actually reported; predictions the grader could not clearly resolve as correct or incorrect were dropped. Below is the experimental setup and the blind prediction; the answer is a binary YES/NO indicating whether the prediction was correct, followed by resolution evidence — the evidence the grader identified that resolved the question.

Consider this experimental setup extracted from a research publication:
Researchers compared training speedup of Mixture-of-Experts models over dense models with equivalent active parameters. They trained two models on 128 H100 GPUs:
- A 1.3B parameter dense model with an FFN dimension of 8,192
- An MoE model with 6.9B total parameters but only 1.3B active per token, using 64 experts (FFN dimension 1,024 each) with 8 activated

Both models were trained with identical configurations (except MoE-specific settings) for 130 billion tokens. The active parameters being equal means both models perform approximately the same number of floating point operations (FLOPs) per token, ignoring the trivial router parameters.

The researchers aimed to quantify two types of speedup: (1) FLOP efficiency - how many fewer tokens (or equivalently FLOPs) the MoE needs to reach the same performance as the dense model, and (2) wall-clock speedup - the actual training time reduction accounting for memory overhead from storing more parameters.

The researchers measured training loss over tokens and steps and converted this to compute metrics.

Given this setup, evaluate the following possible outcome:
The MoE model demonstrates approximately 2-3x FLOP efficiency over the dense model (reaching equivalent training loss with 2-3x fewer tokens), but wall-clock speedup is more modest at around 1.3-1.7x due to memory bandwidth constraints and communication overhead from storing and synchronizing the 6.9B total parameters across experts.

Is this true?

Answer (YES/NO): NO